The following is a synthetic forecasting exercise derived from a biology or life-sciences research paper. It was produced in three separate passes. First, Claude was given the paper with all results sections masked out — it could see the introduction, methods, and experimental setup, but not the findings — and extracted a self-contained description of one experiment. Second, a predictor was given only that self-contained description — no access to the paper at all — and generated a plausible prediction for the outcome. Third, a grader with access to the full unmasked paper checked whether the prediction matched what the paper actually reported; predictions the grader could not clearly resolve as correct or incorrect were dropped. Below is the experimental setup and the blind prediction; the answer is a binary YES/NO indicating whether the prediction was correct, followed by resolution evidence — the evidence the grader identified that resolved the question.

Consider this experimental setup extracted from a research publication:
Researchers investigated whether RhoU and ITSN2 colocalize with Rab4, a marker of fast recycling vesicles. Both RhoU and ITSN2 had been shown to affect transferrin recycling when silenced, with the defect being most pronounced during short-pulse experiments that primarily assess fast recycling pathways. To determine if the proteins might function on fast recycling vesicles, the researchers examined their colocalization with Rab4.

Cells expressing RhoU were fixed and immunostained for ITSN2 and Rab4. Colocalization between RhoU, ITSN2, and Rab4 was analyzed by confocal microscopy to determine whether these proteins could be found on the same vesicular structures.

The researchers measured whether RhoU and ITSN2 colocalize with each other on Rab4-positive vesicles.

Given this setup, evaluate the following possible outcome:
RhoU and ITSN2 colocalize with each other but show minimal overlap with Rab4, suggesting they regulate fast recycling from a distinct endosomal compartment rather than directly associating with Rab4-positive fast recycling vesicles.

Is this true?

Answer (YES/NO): NO